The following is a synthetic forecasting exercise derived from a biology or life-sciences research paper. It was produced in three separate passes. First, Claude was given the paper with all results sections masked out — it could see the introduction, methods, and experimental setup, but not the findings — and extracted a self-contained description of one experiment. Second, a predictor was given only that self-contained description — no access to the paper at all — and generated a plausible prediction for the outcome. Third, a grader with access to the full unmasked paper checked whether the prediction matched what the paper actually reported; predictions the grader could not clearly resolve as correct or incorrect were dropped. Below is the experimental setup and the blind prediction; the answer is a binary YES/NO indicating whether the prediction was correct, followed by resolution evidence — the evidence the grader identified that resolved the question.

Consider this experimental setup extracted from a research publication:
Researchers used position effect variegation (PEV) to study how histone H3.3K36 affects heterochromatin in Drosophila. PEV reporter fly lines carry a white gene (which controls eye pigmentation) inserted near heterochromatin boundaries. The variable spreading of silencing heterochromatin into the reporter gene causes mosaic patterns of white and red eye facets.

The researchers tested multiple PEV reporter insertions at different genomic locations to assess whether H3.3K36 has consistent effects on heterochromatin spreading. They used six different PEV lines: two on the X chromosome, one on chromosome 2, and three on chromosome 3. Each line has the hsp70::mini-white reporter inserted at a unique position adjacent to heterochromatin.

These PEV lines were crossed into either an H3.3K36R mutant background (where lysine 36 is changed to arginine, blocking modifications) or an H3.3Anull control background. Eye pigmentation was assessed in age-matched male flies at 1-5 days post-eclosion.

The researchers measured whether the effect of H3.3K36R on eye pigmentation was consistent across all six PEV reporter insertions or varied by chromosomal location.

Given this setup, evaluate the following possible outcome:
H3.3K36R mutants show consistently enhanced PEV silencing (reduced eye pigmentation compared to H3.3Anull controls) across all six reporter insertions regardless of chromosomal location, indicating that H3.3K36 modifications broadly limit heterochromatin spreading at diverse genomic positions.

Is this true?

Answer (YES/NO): NO